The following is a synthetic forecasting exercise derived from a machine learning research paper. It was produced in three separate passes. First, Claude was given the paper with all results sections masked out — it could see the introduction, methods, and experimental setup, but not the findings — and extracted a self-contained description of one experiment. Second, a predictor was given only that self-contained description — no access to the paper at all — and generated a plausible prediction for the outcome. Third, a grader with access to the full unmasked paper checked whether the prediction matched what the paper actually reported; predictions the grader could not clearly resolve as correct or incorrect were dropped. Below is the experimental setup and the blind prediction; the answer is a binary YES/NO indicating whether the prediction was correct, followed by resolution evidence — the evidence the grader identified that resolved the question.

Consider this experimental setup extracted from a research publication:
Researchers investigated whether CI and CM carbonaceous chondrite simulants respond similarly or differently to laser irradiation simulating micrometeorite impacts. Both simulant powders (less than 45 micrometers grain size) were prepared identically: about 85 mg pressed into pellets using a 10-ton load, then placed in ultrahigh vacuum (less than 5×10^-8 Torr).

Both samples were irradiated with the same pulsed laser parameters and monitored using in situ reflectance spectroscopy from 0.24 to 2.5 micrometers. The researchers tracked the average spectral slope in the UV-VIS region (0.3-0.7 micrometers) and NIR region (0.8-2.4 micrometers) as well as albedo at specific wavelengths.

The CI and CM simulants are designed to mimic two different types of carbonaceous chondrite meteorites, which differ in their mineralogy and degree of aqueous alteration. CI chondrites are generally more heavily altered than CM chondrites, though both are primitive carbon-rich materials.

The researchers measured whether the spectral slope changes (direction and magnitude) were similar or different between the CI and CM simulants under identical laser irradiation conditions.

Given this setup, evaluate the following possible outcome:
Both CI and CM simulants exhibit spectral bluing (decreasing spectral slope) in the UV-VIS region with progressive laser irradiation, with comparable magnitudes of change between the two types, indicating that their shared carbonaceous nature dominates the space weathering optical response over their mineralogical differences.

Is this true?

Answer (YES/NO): NO